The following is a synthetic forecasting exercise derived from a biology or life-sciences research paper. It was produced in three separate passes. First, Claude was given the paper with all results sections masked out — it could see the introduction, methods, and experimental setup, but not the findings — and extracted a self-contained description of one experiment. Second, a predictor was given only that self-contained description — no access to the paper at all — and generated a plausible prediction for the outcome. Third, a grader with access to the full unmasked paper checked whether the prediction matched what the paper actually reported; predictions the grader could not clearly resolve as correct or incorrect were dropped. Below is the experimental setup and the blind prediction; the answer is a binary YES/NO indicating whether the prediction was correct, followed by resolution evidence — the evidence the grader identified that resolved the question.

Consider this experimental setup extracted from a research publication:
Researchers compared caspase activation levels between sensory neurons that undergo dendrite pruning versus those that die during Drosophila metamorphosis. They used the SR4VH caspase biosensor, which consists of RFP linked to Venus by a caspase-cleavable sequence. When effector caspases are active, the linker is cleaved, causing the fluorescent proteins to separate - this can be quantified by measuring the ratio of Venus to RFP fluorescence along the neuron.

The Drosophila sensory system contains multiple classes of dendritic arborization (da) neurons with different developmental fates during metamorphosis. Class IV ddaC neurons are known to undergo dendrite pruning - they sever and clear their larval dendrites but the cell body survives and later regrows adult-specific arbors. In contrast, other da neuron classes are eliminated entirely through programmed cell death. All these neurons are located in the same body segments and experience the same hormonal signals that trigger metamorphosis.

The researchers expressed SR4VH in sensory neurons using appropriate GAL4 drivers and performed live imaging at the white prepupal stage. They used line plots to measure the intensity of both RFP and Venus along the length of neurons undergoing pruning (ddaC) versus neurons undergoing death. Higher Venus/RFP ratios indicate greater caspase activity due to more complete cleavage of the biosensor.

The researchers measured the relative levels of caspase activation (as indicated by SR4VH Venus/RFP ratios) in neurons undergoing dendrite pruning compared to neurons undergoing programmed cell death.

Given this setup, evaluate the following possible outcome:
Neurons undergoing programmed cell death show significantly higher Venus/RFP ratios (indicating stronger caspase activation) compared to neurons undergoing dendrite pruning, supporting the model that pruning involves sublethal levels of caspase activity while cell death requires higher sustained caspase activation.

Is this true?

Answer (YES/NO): YES